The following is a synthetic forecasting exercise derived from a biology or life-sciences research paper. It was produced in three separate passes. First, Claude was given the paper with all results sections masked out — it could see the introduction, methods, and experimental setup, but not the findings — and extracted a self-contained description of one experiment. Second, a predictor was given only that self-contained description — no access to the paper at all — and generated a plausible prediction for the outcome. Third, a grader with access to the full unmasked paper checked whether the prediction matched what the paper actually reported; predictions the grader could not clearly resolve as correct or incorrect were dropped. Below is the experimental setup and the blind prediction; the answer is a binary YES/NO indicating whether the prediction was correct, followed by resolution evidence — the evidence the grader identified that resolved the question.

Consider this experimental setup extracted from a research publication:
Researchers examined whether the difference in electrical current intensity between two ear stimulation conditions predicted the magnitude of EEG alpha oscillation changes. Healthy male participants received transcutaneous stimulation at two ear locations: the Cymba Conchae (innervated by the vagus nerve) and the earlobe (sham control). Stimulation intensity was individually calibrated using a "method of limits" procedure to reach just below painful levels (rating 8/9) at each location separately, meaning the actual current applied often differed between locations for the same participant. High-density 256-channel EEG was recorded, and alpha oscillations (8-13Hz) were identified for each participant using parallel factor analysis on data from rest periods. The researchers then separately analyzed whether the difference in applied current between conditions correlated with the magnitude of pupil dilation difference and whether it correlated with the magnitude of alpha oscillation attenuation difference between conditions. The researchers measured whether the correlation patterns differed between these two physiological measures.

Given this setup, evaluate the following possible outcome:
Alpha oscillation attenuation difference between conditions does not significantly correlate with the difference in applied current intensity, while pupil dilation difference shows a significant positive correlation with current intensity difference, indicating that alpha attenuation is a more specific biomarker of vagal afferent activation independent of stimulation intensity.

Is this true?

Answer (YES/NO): NO